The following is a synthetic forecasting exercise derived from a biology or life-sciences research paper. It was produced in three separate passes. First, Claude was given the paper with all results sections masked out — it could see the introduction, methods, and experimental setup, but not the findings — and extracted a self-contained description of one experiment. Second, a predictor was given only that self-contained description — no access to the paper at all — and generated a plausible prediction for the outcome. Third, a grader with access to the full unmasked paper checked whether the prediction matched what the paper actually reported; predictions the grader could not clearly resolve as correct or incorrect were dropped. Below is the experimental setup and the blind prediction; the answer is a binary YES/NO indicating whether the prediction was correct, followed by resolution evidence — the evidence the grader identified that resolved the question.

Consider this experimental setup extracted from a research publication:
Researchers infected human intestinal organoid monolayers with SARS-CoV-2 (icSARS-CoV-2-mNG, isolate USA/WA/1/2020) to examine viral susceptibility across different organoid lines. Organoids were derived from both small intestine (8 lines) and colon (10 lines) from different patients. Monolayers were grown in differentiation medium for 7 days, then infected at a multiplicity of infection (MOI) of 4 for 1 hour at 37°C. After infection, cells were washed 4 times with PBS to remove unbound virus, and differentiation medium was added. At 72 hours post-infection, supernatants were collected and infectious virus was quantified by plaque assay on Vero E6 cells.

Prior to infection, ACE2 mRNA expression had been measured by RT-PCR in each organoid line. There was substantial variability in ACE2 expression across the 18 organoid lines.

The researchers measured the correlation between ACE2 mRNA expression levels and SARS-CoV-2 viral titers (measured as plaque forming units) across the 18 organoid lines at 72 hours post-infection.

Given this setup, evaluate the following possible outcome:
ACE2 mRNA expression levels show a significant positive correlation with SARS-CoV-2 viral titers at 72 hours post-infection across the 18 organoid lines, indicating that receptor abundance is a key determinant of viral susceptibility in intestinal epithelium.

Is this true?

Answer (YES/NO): YES